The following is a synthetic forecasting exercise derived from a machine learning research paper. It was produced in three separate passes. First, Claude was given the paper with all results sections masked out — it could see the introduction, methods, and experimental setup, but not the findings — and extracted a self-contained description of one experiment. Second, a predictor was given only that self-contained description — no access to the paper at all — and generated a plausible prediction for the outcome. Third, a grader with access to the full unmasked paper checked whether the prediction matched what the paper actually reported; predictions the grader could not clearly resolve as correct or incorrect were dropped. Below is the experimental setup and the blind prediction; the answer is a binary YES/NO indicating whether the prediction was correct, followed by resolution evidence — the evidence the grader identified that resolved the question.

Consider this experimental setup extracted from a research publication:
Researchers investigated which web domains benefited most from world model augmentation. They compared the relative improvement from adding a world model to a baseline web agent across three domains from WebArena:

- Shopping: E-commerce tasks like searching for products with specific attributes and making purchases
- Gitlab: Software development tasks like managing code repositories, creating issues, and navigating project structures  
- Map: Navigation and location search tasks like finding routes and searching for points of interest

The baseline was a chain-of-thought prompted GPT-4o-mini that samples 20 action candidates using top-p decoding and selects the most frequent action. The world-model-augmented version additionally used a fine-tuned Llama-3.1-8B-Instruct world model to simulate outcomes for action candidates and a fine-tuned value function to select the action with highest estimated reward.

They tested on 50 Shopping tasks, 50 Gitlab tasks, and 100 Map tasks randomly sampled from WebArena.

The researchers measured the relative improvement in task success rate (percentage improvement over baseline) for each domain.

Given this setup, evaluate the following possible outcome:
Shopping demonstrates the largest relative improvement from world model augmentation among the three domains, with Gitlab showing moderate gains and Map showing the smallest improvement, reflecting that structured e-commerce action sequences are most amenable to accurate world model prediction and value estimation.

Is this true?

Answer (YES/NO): NO